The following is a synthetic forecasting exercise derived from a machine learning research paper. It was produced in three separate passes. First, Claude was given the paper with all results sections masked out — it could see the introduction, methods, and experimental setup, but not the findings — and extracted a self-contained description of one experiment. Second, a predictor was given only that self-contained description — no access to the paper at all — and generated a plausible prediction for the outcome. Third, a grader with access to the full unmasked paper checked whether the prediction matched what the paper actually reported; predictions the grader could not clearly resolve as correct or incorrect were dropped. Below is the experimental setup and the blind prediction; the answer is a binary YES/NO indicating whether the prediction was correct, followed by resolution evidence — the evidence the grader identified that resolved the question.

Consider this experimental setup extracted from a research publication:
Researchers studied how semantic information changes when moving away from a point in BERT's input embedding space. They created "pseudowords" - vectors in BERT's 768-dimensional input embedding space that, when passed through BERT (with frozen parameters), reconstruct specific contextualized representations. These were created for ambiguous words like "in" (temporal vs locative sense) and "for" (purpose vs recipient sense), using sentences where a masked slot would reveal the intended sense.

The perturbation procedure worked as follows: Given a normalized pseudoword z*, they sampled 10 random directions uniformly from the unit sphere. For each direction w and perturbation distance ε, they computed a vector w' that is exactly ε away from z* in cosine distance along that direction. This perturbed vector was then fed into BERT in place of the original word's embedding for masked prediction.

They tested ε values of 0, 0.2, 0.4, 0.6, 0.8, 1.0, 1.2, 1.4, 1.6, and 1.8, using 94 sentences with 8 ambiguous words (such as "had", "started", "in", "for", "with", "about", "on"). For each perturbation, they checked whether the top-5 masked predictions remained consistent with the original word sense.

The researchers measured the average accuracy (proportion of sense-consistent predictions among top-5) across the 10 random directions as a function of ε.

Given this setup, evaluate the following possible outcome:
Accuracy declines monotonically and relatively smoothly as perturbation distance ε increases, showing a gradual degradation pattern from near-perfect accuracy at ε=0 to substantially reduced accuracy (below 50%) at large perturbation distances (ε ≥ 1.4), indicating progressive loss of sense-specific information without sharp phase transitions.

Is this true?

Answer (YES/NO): NO